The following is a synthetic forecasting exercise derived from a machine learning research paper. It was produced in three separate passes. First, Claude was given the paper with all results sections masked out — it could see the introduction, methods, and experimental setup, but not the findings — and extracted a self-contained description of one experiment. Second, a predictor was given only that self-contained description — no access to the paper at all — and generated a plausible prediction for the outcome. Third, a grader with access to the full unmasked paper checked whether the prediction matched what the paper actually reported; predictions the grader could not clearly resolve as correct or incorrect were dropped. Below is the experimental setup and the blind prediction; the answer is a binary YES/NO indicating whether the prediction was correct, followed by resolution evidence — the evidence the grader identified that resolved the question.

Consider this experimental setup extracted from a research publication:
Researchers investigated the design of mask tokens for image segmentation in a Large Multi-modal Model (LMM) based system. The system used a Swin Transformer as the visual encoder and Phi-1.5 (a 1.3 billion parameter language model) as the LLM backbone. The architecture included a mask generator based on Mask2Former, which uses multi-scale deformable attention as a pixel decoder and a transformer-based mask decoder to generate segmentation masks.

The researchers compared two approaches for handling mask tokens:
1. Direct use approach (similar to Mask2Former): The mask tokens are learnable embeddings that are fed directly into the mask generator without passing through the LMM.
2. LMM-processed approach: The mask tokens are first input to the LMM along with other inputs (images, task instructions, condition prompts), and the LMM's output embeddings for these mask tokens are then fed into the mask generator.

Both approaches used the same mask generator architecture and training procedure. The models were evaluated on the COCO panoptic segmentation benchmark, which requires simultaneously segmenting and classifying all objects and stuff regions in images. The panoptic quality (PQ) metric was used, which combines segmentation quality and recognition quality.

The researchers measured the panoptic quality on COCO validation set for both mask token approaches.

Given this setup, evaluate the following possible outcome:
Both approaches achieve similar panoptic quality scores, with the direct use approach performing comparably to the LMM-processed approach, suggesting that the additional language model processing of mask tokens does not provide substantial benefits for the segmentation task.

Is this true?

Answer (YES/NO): NO